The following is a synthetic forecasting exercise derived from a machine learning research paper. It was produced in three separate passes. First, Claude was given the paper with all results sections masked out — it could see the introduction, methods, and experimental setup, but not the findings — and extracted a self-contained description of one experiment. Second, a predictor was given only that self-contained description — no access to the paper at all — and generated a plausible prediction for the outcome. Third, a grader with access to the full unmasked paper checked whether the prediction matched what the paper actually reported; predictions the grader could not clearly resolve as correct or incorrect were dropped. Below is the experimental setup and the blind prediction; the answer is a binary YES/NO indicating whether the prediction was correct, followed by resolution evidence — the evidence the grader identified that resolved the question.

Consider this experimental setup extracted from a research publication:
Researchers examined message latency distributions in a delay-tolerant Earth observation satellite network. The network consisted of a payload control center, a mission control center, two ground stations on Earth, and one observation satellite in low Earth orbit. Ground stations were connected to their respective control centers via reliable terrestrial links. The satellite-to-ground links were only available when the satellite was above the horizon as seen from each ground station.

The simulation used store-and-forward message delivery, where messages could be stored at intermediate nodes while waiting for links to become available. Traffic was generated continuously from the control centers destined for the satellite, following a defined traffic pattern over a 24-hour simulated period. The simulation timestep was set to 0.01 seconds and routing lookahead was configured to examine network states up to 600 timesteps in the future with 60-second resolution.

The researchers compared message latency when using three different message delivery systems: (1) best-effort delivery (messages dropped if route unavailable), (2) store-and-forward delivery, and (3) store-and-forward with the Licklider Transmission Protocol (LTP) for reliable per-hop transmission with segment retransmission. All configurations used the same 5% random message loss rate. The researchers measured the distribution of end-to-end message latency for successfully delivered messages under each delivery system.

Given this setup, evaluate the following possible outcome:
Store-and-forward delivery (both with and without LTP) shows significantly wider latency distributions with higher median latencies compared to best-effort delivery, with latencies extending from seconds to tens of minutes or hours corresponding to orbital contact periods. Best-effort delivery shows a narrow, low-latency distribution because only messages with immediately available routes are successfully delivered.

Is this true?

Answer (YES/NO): YES